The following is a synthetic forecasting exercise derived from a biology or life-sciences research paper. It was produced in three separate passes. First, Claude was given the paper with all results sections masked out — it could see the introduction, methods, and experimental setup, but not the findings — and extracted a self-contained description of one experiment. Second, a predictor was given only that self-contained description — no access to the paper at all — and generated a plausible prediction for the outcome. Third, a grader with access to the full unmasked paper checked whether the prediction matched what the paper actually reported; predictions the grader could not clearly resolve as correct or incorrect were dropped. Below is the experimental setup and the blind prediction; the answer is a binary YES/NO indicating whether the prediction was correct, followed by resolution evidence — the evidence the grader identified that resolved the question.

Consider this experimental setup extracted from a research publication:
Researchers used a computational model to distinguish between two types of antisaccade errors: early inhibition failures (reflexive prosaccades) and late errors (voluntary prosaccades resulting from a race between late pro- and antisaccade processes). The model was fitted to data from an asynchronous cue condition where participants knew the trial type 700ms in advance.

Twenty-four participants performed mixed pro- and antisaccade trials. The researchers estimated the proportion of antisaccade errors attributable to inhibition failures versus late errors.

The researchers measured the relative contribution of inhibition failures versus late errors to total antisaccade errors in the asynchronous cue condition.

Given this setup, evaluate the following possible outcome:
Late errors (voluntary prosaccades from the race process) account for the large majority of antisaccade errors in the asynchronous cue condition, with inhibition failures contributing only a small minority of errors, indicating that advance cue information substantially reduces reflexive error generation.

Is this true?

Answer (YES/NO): NO